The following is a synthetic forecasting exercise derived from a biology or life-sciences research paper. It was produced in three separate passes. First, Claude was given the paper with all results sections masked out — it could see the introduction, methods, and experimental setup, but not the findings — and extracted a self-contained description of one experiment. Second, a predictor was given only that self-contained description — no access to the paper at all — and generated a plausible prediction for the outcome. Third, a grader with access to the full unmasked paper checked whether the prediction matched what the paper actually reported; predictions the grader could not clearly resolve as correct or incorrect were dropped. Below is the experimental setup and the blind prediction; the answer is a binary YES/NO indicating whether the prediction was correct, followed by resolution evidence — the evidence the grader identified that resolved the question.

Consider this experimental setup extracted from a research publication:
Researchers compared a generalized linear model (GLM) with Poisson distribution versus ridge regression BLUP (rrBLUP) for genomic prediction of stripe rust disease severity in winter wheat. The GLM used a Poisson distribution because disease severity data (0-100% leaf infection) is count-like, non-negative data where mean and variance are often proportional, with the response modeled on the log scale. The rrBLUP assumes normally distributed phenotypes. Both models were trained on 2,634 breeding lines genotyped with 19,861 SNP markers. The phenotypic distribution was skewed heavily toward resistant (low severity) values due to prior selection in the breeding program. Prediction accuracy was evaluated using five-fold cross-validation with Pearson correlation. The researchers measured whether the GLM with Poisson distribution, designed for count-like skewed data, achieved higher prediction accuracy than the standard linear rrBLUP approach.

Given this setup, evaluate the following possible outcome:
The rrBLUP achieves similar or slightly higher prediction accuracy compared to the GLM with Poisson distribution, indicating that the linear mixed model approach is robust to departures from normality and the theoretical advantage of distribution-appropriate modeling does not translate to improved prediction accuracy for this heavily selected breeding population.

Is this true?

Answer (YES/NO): YES